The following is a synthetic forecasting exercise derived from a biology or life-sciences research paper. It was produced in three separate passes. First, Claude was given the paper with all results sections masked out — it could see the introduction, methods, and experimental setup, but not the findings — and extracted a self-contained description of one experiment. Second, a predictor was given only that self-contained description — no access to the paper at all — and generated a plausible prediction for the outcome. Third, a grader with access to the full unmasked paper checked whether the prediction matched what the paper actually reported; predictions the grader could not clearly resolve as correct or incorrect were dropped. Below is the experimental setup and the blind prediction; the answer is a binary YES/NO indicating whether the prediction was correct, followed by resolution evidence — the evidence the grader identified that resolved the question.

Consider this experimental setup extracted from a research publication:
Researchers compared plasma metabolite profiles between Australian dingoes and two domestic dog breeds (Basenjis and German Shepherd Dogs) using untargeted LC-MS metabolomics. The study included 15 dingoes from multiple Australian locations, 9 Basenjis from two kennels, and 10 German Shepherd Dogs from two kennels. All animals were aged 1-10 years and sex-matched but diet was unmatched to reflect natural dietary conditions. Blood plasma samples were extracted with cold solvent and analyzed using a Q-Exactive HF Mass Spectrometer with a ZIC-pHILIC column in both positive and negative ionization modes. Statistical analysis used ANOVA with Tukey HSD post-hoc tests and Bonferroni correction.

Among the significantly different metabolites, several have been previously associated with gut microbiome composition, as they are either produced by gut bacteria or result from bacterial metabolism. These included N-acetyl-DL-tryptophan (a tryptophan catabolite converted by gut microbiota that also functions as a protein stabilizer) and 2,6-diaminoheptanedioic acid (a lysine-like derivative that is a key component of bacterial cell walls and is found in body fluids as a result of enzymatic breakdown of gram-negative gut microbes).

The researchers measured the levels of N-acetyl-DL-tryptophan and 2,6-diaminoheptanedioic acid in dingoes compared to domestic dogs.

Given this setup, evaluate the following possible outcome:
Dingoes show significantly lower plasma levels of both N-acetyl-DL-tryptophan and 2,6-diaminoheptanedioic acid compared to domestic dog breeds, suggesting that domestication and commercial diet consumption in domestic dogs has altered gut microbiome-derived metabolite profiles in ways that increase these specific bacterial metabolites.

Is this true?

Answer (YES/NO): YES